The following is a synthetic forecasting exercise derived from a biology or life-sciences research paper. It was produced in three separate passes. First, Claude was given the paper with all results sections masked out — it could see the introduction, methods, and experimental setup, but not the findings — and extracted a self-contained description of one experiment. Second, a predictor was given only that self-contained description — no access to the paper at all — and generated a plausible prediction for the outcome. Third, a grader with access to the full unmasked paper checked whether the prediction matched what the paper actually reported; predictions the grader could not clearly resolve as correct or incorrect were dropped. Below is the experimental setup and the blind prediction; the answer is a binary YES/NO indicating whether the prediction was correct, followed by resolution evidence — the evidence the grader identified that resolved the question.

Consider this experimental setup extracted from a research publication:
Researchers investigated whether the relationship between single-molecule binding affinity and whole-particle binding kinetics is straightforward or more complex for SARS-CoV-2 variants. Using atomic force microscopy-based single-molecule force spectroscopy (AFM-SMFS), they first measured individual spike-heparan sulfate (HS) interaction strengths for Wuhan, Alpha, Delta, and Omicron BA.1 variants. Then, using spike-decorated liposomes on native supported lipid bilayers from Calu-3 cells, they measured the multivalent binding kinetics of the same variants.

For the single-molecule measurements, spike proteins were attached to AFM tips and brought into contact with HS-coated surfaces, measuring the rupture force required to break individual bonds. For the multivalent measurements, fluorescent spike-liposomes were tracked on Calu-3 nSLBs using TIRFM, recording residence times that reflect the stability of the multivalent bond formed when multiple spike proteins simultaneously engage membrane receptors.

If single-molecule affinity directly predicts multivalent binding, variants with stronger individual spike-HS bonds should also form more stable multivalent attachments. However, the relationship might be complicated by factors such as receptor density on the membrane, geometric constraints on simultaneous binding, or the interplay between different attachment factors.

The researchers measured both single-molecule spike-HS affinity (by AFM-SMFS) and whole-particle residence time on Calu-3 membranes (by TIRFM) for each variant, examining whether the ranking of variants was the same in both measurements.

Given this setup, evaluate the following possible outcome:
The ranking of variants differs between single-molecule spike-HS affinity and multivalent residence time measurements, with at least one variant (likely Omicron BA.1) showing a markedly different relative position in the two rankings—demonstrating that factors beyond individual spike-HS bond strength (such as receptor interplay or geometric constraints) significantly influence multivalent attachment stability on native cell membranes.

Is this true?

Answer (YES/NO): YES